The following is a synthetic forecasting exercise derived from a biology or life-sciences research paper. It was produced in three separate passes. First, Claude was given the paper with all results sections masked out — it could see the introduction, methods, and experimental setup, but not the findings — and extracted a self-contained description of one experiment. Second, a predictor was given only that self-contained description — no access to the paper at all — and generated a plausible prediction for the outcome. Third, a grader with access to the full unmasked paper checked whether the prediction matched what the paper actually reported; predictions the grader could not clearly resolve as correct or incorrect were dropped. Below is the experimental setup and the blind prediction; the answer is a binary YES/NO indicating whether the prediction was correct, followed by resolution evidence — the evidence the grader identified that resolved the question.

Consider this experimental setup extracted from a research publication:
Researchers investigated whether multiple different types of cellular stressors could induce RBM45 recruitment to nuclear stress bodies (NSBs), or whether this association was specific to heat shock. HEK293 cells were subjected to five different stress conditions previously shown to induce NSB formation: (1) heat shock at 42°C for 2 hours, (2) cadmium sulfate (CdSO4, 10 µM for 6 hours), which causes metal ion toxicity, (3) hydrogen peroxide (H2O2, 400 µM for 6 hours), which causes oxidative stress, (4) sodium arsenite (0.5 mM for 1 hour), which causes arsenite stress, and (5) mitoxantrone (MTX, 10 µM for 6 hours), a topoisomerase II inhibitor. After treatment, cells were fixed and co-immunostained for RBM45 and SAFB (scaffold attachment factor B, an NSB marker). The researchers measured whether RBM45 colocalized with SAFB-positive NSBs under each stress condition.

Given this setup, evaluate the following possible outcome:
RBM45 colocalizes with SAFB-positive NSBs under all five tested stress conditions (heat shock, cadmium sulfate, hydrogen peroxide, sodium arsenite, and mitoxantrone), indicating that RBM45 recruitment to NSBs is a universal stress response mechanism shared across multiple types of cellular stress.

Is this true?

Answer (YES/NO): YES